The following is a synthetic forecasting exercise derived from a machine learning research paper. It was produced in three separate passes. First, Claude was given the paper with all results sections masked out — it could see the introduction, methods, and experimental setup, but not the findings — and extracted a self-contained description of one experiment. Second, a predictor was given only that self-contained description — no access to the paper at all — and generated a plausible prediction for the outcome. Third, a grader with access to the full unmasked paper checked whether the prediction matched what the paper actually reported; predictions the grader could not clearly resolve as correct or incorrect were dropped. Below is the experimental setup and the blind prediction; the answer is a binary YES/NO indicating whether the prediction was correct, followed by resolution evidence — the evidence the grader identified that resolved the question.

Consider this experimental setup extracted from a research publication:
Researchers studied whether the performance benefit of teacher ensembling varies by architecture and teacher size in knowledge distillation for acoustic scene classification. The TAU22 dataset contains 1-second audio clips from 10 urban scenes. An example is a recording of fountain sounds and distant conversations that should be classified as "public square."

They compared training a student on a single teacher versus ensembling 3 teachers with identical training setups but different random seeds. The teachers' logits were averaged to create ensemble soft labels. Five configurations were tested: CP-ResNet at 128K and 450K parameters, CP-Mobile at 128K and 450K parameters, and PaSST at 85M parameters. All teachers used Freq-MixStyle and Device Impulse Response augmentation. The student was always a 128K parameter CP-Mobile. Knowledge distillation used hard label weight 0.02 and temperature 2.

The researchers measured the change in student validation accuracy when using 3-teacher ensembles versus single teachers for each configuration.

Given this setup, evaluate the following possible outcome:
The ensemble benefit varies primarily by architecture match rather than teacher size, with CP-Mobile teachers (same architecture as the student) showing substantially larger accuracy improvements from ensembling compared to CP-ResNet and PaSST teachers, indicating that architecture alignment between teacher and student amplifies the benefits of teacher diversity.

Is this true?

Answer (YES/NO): NO